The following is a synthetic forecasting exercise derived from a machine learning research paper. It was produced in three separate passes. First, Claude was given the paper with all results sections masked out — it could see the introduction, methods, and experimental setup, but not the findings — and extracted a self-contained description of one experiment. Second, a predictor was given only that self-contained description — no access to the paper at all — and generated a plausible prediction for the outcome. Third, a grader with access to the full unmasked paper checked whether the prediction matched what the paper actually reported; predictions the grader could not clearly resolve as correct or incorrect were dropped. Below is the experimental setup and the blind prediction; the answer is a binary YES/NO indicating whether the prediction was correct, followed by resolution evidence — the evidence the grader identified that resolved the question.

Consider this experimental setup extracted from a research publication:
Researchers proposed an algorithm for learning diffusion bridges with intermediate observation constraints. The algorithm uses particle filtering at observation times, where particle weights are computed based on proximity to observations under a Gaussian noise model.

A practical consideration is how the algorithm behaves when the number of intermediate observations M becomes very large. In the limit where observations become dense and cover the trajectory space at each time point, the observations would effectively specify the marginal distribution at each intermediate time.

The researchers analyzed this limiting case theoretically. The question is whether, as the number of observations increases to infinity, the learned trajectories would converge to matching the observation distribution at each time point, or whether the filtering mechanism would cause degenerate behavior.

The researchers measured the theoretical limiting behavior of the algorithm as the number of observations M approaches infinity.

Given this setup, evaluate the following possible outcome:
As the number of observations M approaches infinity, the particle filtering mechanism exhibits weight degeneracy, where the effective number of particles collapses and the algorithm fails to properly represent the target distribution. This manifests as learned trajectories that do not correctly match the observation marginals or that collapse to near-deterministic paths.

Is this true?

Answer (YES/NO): NO